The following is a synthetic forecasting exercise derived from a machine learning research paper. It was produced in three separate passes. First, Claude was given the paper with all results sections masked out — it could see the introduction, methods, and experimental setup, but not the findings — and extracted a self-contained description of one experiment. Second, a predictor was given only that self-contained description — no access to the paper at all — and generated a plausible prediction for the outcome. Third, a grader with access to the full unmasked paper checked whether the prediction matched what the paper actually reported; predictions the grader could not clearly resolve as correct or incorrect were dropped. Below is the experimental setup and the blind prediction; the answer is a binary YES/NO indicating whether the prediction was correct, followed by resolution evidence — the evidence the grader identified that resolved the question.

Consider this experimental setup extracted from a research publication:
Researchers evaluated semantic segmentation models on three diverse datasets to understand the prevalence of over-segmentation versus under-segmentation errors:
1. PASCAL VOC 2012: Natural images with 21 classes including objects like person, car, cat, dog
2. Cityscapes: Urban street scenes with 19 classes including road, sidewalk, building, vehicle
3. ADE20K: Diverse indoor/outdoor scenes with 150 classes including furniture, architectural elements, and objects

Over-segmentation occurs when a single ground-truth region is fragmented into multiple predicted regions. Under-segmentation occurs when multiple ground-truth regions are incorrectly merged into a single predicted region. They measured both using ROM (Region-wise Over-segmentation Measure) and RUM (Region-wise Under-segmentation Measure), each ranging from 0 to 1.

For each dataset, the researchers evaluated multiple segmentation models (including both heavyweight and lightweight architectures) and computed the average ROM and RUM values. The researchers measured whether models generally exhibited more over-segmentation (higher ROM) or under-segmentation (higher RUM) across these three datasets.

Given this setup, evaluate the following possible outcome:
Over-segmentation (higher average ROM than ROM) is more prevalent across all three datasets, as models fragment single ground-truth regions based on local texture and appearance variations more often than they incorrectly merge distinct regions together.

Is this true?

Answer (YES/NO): NO